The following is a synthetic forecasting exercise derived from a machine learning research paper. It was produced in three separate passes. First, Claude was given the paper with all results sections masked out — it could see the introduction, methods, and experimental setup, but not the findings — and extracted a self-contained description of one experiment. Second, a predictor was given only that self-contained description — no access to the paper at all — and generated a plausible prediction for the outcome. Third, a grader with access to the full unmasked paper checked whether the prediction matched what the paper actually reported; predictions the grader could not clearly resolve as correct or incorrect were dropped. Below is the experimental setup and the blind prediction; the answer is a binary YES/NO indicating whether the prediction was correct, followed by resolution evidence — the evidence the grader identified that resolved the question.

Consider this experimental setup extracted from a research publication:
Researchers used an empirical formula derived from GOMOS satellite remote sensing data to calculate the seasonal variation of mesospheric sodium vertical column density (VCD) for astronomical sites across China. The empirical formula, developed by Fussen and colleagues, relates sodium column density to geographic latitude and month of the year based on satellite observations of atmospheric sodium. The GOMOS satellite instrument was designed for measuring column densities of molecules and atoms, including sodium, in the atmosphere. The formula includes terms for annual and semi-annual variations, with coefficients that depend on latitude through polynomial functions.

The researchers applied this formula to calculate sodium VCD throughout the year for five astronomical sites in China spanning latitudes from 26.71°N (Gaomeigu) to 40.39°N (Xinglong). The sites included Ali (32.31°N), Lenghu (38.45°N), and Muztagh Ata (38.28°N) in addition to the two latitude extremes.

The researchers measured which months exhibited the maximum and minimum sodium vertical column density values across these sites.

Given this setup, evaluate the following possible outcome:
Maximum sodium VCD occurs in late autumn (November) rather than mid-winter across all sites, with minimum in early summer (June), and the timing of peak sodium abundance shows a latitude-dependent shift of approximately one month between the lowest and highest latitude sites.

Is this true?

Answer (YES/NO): NO